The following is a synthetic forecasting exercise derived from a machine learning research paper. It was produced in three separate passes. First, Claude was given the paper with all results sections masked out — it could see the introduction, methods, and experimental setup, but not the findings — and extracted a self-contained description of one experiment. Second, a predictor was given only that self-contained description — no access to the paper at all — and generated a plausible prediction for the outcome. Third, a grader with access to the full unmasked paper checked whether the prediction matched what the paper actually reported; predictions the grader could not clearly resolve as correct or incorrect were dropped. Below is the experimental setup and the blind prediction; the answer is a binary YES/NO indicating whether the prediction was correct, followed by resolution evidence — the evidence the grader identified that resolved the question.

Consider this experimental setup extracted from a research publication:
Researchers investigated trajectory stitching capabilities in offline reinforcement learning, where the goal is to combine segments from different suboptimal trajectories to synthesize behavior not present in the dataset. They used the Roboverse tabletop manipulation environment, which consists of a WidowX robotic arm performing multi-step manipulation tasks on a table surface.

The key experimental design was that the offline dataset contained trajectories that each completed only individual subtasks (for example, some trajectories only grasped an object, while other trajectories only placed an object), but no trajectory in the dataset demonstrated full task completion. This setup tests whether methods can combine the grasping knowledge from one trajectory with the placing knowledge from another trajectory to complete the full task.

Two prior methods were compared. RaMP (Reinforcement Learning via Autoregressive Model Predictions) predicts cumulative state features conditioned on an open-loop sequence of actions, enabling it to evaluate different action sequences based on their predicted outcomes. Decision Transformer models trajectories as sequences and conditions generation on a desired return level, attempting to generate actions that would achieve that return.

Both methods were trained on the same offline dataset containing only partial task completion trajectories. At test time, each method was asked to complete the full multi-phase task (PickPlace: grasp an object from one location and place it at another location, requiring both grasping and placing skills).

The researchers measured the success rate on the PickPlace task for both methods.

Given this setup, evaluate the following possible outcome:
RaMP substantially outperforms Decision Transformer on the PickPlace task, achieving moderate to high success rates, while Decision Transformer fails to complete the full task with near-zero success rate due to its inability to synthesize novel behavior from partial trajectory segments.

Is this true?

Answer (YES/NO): NO